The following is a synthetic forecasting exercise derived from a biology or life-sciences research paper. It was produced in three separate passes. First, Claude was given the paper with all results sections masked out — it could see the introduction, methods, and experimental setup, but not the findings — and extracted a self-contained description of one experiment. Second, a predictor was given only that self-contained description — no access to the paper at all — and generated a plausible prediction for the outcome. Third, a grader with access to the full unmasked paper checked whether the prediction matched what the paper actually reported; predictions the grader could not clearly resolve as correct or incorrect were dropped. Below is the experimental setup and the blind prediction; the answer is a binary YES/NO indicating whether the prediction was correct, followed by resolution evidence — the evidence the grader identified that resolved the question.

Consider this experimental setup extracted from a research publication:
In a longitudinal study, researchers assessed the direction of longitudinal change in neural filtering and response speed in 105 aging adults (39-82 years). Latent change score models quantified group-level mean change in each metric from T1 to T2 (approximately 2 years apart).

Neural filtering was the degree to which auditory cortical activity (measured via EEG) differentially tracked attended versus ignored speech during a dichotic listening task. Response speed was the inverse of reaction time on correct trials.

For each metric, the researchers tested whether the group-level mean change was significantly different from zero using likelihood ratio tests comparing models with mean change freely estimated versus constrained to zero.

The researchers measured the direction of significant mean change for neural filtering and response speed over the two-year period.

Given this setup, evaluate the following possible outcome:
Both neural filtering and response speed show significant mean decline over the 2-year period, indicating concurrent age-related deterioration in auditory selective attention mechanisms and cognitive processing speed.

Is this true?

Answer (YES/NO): NO